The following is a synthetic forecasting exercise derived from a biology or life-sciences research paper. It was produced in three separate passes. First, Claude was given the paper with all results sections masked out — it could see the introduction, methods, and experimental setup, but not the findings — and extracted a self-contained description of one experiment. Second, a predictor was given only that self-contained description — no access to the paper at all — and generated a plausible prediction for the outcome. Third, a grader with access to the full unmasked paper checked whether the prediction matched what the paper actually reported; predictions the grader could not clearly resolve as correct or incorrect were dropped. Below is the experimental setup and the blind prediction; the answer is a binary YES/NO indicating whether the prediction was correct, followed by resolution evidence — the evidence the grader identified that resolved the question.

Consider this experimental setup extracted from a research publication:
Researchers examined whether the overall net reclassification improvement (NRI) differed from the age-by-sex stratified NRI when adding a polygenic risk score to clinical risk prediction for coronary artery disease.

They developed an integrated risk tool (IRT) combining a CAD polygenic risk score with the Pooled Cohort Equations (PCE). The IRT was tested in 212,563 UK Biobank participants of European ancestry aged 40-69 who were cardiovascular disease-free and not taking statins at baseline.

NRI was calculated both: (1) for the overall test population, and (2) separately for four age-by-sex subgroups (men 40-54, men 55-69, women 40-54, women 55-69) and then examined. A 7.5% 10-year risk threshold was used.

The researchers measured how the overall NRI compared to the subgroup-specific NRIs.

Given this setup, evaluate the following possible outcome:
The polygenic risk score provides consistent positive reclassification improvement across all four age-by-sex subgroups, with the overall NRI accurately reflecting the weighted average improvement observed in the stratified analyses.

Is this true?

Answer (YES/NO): NO